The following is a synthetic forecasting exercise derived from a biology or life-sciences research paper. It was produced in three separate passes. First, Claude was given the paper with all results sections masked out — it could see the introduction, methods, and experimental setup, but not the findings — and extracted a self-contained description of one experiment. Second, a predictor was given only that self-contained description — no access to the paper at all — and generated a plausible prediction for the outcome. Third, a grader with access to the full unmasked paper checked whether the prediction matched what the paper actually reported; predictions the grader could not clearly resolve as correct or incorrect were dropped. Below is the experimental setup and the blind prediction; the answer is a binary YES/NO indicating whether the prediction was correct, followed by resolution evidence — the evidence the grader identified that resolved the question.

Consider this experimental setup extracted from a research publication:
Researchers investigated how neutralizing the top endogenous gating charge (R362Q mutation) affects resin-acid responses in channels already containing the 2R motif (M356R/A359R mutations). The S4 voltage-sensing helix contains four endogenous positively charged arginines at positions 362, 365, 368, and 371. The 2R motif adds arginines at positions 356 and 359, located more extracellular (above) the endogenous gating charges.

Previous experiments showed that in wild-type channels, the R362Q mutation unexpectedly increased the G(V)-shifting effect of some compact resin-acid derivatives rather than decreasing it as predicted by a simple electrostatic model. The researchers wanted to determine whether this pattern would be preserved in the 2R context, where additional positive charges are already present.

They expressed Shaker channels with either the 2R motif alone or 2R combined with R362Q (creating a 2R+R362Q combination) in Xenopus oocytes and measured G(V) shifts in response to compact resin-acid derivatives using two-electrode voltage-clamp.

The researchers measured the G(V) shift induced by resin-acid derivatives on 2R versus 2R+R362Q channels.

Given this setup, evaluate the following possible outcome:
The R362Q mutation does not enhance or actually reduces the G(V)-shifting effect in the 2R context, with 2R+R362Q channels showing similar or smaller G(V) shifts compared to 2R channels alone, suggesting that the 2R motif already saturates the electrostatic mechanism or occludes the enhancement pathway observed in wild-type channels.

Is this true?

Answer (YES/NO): NO